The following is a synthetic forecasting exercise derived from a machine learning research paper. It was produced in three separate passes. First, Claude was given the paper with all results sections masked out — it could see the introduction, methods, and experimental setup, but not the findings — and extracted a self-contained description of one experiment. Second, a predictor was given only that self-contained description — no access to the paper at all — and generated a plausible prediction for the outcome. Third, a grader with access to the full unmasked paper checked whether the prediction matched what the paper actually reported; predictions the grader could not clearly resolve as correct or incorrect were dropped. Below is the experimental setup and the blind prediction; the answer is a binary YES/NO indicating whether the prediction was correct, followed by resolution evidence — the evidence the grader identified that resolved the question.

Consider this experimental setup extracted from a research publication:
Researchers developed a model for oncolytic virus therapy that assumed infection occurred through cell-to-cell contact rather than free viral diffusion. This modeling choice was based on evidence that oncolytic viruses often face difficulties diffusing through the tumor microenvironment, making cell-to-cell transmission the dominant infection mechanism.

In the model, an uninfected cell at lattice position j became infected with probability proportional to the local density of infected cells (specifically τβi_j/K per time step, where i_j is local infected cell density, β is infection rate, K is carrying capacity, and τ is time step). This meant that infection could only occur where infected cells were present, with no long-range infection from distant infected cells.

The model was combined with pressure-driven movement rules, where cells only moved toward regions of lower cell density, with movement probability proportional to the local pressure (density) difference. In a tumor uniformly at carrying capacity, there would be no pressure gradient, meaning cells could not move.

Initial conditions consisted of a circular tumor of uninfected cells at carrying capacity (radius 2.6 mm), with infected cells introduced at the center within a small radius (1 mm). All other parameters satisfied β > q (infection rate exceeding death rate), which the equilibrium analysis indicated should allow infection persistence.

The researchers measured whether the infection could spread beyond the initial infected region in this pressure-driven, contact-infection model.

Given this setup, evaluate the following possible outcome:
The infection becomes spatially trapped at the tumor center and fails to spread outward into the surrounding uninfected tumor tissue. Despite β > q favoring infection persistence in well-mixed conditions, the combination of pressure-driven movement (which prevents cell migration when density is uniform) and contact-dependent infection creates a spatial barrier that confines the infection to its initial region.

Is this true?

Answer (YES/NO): YES